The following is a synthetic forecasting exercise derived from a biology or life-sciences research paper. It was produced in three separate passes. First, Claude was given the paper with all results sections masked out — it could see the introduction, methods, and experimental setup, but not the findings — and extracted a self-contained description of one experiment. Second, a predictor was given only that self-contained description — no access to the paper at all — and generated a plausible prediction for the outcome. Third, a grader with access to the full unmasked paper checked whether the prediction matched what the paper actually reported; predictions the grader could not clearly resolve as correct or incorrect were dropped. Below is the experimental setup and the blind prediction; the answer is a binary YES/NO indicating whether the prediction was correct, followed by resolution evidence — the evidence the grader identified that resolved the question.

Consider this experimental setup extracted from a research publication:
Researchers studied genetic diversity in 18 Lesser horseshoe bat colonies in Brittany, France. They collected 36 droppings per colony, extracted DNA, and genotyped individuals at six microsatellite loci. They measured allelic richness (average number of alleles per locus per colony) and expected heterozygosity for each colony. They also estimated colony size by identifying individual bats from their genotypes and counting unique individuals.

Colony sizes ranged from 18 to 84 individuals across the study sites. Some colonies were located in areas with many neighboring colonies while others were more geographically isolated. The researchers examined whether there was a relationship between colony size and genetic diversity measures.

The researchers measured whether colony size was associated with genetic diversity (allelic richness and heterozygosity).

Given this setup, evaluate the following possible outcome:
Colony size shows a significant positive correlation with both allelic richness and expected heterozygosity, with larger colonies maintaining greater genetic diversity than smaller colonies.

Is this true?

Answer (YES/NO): NO